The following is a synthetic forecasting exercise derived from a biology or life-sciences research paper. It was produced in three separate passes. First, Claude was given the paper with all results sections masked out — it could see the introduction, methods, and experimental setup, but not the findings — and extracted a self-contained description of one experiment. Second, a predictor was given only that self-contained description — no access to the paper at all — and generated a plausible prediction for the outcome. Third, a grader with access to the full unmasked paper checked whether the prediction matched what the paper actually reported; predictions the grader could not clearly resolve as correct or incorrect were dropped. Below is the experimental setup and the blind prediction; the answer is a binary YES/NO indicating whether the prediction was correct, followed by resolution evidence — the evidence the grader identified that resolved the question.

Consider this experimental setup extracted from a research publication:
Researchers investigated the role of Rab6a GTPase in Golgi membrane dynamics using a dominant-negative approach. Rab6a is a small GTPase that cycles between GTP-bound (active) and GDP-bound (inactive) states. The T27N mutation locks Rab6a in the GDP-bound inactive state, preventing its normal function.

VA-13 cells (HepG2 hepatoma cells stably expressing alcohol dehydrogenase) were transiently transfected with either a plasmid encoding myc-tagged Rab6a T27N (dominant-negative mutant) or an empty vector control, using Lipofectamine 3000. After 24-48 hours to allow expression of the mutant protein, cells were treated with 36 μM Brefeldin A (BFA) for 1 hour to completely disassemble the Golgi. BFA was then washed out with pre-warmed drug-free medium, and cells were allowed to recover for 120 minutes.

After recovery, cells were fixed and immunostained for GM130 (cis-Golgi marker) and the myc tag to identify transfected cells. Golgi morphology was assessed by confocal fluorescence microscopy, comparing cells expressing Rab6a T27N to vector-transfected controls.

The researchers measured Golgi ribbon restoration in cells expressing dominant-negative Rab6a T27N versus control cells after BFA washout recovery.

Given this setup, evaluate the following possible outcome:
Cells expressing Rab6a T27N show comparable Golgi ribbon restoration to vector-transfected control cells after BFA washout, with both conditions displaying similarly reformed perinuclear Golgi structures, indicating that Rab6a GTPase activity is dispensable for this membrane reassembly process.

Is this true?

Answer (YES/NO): NO